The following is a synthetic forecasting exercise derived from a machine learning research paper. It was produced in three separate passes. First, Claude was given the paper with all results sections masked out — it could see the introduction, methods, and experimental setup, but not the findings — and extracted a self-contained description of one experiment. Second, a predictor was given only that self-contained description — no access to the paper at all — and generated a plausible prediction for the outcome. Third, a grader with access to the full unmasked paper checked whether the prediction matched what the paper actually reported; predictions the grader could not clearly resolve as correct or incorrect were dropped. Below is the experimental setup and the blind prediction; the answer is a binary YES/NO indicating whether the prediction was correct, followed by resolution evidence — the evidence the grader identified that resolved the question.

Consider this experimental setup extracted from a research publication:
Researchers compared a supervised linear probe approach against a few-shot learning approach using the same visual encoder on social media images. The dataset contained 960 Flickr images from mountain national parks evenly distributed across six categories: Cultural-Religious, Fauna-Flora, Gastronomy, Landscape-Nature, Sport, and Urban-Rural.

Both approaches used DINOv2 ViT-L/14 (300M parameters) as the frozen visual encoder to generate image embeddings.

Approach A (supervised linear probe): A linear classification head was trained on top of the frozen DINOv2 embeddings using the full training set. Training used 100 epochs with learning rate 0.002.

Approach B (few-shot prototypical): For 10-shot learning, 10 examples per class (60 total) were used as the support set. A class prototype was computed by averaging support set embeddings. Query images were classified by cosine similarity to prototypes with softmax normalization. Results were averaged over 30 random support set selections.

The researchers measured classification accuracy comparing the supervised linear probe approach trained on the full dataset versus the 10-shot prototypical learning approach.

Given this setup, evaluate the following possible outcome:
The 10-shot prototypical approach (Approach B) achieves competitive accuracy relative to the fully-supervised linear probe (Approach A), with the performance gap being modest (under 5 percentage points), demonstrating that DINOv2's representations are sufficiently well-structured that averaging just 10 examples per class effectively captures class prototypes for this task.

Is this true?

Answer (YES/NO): NO